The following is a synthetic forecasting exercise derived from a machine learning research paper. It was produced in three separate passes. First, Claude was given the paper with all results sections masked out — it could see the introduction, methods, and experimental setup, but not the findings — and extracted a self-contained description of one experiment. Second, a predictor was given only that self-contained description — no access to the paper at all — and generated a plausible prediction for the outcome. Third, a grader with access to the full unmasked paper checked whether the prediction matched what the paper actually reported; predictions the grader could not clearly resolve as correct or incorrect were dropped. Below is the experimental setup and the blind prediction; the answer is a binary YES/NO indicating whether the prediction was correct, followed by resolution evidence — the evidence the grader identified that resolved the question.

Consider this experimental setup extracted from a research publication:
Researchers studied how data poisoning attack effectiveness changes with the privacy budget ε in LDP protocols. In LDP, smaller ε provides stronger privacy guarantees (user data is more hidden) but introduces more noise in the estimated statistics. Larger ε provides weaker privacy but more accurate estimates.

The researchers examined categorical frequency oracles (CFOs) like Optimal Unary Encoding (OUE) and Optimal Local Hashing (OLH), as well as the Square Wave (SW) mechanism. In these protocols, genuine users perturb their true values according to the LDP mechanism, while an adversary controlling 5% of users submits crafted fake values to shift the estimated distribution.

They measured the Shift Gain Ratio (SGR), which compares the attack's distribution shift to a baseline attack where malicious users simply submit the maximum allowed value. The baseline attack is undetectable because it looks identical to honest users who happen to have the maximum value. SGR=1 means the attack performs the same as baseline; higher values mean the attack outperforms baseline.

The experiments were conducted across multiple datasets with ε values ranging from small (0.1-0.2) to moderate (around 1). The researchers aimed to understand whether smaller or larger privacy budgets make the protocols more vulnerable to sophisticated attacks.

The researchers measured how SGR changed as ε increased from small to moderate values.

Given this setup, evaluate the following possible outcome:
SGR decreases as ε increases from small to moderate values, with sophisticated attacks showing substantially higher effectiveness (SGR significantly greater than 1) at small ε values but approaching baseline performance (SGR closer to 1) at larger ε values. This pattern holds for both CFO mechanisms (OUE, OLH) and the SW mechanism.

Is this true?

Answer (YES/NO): YES